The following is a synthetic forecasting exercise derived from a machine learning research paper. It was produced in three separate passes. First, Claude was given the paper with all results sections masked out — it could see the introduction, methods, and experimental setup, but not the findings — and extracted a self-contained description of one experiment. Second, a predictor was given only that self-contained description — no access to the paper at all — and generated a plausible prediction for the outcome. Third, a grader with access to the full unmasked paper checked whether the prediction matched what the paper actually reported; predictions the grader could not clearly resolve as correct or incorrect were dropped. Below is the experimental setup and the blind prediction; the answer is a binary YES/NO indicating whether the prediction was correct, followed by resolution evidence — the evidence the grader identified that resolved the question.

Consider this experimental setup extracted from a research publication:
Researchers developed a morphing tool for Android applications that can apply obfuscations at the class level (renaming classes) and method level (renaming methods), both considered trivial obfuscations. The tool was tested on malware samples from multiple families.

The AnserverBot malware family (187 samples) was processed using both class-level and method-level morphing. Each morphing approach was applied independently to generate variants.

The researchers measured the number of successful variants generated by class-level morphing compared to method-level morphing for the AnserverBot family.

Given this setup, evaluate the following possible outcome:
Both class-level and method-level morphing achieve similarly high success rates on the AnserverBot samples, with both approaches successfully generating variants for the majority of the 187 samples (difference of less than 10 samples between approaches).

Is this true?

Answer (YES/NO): NO